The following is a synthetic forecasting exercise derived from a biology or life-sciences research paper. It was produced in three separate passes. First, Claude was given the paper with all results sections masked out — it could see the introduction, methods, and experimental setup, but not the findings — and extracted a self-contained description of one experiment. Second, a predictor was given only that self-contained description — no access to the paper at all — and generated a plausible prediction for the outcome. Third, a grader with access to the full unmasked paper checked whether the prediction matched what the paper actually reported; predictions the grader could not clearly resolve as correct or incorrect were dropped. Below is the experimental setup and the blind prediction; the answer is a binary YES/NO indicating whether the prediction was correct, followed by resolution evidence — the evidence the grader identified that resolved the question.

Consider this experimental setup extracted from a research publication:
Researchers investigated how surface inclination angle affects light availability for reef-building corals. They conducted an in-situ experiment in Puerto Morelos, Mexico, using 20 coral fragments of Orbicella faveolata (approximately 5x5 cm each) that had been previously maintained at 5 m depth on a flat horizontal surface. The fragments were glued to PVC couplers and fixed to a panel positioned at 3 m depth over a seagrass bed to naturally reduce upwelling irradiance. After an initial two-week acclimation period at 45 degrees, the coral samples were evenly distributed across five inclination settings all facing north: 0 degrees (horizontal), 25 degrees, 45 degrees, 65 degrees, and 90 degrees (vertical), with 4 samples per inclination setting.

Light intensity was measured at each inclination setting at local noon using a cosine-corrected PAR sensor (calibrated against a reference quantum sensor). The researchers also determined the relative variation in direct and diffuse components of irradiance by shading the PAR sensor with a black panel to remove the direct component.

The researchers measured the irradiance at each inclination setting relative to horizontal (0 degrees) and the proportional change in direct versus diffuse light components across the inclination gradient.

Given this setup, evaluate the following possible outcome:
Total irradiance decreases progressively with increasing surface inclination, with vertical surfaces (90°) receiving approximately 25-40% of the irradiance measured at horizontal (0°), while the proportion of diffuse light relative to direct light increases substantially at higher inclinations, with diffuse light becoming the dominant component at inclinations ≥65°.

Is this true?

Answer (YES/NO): NO